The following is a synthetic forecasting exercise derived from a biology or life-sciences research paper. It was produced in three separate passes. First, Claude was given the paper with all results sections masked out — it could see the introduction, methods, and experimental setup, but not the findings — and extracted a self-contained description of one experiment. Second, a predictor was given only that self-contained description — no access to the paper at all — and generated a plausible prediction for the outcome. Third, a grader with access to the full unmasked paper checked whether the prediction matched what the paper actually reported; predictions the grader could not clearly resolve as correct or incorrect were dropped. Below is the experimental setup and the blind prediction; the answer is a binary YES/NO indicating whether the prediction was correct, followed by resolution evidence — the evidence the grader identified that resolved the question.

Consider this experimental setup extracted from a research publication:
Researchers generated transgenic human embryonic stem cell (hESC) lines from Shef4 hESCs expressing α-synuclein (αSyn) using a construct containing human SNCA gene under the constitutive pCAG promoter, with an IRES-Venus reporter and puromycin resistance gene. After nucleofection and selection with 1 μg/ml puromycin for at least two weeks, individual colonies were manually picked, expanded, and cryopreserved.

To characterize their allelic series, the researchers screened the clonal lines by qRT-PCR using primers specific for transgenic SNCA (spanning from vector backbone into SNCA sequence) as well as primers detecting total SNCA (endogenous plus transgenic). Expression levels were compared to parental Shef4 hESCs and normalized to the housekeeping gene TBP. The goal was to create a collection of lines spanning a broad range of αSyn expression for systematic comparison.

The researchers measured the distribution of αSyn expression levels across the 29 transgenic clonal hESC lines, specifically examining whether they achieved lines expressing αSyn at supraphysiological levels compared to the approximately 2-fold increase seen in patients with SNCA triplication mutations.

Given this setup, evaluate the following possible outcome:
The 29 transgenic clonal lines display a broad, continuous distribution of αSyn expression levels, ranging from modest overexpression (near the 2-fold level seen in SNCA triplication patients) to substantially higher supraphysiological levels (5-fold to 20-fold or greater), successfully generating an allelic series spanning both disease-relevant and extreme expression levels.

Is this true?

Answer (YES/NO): YES